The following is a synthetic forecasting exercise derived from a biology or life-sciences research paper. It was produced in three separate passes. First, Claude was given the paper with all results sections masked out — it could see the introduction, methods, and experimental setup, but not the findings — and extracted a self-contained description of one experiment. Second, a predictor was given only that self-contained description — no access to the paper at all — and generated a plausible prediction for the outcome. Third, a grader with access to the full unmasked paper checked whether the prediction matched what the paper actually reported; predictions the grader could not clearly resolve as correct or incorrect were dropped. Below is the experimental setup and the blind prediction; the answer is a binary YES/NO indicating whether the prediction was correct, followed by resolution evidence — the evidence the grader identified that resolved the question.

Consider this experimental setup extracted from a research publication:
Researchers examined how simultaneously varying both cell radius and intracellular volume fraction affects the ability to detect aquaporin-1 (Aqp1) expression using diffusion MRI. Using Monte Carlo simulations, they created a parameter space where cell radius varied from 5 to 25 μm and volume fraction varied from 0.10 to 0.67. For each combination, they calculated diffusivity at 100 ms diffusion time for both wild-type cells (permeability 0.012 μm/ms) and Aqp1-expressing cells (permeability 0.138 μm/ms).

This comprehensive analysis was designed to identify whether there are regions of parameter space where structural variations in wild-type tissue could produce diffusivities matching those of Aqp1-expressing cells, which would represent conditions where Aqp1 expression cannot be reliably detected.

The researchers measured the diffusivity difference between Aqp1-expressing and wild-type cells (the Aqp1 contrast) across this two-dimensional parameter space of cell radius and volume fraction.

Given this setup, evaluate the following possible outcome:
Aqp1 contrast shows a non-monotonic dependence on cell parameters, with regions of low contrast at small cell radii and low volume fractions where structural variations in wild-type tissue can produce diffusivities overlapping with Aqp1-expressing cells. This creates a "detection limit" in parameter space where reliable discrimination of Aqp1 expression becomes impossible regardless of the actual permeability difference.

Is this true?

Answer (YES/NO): NO